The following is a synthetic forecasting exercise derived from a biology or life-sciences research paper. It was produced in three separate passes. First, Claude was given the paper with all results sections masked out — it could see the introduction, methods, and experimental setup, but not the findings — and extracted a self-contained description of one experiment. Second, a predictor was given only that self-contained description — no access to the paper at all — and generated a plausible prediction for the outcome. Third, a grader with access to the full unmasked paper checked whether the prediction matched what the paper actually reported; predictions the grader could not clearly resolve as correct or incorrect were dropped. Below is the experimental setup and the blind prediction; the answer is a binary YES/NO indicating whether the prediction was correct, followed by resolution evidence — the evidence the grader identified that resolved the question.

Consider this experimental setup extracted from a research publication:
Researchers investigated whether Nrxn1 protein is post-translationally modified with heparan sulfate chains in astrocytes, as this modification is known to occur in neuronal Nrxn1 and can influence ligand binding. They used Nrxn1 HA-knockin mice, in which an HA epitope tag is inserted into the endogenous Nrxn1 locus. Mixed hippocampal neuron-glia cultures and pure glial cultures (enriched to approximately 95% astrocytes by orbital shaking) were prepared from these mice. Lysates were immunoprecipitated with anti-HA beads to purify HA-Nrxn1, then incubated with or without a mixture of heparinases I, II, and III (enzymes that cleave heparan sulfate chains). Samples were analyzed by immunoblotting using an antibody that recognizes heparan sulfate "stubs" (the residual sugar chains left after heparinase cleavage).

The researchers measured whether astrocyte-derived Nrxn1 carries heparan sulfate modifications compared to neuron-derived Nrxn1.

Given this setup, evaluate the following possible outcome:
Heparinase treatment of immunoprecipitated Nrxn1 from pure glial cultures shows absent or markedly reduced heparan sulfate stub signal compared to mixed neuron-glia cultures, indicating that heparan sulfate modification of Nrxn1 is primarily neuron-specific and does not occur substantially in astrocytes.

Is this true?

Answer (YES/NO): NO